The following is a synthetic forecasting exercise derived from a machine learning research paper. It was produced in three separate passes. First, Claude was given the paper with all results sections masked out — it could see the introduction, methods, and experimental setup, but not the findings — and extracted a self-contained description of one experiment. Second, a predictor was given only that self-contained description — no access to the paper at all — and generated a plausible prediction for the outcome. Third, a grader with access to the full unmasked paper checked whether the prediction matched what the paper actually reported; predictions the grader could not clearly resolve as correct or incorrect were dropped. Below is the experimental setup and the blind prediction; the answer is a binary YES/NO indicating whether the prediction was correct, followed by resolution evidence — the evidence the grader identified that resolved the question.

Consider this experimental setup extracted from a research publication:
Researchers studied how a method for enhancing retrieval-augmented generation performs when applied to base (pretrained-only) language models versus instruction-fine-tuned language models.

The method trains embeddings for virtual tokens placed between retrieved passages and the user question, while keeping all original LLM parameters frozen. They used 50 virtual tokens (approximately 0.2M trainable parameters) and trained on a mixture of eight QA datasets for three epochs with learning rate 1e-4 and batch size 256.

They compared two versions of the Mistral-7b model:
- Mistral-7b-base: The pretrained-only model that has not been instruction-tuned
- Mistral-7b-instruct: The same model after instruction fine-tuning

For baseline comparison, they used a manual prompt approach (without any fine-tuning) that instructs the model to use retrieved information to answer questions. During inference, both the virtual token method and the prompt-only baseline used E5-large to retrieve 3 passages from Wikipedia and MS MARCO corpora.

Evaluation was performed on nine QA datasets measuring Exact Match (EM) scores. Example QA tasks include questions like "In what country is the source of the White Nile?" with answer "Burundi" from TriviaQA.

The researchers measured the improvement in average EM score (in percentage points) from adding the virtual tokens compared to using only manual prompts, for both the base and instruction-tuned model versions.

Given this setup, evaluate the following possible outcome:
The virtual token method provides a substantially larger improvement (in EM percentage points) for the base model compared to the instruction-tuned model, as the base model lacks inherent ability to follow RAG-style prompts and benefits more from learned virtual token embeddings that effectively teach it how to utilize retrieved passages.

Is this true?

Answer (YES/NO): YES